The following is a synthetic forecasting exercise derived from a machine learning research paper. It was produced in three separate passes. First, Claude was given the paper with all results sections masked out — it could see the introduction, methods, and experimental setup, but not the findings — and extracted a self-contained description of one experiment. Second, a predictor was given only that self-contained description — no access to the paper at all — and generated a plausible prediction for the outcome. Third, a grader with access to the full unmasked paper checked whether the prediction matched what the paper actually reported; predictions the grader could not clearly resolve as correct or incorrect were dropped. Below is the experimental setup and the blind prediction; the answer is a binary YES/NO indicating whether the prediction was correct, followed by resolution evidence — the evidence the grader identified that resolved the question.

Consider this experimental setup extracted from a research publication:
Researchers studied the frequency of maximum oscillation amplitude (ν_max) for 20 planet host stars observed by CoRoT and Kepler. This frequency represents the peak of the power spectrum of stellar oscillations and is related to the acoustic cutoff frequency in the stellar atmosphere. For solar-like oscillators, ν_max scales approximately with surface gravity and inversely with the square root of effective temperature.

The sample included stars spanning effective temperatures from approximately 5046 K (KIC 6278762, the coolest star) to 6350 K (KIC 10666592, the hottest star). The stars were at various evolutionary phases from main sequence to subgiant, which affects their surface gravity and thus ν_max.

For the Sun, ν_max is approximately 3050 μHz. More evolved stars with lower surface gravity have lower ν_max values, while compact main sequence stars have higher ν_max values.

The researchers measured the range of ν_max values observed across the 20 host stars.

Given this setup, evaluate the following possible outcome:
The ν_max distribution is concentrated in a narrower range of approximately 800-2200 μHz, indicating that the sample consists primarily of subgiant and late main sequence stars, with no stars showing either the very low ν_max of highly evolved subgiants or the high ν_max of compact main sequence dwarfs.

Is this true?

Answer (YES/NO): NO